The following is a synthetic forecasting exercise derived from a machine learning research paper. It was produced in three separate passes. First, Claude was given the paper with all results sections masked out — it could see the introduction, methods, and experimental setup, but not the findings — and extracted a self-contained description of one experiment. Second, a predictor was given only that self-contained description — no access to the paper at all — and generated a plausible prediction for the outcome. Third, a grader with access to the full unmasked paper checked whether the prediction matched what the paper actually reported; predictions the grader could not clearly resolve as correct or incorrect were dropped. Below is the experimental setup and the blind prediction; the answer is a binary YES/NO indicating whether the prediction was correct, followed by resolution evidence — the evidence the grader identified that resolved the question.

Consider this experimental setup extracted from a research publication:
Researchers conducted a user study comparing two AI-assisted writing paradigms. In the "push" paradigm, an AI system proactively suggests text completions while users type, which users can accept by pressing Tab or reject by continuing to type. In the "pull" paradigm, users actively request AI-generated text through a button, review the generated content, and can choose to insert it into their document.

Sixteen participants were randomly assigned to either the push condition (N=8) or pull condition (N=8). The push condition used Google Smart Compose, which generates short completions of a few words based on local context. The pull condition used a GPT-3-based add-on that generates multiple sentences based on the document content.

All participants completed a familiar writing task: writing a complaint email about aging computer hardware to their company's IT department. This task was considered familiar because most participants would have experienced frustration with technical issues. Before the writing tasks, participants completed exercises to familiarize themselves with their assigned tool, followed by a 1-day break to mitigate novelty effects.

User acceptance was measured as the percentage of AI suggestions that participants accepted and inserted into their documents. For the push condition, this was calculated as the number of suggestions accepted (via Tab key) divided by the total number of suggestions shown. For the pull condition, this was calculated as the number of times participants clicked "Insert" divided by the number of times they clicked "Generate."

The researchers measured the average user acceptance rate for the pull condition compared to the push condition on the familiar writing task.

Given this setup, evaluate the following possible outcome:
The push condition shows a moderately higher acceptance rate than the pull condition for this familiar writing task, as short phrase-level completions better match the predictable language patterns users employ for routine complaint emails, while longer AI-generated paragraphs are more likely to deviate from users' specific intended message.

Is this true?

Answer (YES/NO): NO